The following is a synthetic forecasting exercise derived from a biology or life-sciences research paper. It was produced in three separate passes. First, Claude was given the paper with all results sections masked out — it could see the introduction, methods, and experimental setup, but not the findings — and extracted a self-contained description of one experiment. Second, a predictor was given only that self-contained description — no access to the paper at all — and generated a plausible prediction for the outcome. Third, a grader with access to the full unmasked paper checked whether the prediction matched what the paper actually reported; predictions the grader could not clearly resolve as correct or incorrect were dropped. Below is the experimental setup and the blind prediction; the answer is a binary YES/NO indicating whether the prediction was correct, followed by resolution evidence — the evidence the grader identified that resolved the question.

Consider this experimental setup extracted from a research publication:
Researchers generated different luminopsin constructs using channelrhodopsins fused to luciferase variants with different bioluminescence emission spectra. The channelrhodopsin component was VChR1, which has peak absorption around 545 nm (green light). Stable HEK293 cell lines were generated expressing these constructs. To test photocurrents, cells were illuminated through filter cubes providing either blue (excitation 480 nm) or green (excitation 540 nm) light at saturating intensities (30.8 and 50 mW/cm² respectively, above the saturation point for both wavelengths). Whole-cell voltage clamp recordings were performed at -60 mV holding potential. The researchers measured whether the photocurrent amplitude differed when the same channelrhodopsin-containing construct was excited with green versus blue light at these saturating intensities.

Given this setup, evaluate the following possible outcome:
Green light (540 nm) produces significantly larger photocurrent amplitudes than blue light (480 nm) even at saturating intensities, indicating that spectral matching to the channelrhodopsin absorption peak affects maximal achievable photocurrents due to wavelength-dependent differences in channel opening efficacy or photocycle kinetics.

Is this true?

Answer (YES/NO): NO